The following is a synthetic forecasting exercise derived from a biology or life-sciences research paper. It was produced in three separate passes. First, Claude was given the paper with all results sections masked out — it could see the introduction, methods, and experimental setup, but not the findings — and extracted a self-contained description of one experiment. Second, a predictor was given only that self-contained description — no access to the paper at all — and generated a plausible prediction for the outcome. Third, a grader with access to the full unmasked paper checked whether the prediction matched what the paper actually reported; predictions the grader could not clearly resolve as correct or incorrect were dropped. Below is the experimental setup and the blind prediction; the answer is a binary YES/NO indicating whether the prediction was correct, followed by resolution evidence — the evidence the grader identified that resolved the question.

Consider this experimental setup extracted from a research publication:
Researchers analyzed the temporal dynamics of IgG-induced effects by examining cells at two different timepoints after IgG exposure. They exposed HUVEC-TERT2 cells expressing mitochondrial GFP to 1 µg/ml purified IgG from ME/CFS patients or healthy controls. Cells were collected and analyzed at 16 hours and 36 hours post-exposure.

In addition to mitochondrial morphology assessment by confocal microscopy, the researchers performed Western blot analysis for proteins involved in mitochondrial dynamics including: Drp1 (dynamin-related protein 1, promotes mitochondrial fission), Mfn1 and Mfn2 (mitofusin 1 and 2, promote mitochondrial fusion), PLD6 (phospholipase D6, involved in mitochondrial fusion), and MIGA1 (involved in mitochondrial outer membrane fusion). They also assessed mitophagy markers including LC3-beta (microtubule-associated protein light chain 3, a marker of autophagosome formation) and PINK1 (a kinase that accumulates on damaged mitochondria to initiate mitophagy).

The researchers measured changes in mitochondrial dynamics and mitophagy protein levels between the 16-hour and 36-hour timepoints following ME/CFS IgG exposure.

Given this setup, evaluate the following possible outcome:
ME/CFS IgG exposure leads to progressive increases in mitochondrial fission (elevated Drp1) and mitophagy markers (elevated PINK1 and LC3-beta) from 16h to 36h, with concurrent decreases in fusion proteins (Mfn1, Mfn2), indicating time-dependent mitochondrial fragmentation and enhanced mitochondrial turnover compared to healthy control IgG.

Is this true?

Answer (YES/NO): NO